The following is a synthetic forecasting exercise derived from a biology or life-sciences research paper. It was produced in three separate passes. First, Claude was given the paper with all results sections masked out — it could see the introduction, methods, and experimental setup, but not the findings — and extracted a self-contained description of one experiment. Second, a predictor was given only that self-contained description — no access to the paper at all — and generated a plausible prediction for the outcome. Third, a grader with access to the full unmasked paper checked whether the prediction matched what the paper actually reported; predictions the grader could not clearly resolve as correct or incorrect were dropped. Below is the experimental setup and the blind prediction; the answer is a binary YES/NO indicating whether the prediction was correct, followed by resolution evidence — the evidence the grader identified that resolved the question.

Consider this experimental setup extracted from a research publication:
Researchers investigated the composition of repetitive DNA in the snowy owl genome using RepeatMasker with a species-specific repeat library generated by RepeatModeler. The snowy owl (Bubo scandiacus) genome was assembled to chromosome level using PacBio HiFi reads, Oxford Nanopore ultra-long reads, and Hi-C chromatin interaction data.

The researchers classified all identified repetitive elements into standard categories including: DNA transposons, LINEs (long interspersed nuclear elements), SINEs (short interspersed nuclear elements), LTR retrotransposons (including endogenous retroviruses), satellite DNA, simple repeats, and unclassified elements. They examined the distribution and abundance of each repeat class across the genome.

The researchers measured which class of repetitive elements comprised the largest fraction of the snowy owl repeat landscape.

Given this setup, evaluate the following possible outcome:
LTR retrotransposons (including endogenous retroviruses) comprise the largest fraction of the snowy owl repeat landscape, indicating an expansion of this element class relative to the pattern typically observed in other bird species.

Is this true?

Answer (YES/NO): YES